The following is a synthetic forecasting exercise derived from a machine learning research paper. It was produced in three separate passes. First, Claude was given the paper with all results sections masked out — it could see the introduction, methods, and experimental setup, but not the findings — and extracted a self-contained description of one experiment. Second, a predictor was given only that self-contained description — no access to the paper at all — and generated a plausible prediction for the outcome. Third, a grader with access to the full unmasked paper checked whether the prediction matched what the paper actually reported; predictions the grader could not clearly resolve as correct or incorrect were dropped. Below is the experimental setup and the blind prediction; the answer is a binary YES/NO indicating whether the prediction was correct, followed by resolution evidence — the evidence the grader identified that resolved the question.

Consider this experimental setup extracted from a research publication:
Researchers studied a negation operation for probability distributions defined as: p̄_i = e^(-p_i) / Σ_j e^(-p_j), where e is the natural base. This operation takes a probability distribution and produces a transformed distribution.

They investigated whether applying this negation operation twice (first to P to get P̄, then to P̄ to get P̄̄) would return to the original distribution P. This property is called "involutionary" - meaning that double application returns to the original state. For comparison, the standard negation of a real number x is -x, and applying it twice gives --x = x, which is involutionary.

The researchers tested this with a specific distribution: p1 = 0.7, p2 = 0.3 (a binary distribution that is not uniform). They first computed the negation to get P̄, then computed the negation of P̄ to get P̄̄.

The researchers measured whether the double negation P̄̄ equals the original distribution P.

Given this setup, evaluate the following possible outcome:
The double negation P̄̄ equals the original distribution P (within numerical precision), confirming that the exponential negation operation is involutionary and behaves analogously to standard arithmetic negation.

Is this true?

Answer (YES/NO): NO